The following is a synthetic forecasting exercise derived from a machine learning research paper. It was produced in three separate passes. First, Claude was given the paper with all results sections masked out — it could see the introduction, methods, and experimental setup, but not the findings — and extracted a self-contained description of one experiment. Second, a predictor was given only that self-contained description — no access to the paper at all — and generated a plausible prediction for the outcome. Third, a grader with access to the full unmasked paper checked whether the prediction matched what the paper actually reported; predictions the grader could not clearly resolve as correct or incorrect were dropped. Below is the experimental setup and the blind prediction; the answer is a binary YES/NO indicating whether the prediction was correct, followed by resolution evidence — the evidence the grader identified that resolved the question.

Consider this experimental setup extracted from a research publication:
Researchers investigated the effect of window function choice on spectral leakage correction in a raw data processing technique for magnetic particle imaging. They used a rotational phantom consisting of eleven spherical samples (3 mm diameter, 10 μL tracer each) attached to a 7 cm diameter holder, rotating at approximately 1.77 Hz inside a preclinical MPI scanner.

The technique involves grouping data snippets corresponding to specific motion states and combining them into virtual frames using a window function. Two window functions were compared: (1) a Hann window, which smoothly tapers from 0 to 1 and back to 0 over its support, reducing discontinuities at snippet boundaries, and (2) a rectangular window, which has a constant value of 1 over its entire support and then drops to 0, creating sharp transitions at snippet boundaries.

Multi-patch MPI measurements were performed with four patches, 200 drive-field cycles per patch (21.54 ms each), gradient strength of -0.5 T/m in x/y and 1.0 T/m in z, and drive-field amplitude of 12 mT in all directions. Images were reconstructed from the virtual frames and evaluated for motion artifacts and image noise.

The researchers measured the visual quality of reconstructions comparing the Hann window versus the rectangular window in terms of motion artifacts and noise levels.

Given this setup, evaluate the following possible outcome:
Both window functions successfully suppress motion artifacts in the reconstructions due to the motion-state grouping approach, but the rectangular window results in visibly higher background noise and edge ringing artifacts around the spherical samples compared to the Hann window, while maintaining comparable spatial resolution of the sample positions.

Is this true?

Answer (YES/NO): NO